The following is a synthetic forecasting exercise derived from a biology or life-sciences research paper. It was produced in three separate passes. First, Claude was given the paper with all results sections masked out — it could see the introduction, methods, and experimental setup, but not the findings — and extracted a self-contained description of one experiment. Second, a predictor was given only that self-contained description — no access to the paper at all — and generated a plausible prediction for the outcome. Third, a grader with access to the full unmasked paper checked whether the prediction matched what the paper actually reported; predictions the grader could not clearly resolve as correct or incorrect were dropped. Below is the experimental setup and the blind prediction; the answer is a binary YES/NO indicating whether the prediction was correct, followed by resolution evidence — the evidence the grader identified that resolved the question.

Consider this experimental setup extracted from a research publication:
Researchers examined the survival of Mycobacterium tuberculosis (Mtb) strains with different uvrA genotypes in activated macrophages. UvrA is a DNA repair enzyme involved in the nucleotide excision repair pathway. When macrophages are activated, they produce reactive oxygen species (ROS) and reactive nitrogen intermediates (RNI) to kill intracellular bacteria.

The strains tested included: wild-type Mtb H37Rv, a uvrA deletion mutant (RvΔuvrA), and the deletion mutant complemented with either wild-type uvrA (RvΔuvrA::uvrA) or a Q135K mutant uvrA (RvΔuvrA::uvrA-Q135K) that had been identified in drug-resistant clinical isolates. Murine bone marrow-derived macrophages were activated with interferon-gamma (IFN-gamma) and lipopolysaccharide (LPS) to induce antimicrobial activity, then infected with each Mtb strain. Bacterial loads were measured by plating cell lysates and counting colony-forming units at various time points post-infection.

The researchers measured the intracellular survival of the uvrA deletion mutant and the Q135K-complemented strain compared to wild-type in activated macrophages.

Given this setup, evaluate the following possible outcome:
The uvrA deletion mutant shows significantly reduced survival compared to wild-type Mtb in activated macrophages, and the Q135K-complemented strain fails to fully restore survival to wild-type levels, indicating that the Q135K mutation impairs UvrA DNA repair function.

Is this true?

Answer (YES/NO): NO